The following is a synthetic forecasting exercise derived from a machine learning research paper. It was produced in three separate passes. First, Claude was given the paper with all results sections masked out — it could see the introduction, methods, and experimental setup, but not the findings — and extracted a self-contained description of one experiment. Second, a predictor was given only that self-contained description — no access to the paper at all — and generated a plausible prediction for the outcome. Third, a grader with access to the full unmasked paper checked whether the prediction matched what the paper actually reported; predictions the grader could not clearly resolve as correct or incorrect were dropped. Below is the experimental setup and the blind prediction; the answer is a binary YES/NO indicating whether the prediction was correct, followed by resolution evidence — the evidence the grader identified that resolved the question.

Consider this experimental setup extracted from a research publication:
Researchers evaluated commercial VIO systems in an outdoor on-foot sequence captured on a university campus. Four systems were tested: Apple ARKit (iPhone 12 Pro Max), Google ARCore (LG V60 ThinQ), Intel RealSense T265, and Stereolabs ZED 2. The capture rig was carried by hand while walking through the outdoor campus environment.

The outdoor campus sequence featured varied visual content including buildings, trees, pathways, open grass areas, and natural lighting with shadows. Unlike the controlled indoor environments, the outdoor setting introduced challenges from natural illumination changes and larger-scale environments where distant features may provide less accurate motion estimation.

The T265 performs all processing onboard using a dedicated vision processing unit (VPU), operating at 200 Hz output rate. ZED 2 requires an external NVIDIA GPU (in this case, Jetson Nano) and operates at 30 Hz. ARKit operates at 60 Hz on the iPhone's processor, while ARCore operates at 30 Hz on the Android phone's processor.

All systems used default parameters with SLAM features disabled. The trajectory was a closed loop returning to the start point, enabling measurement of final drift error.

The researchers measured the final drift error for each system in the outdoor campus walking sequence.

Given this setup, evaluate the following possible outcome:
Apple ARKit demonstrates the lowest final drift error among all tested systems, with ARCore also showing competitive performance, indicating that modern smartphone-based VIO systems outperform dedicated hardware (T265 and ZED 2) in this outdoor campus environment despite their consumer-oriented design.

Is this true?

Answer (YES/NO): NO